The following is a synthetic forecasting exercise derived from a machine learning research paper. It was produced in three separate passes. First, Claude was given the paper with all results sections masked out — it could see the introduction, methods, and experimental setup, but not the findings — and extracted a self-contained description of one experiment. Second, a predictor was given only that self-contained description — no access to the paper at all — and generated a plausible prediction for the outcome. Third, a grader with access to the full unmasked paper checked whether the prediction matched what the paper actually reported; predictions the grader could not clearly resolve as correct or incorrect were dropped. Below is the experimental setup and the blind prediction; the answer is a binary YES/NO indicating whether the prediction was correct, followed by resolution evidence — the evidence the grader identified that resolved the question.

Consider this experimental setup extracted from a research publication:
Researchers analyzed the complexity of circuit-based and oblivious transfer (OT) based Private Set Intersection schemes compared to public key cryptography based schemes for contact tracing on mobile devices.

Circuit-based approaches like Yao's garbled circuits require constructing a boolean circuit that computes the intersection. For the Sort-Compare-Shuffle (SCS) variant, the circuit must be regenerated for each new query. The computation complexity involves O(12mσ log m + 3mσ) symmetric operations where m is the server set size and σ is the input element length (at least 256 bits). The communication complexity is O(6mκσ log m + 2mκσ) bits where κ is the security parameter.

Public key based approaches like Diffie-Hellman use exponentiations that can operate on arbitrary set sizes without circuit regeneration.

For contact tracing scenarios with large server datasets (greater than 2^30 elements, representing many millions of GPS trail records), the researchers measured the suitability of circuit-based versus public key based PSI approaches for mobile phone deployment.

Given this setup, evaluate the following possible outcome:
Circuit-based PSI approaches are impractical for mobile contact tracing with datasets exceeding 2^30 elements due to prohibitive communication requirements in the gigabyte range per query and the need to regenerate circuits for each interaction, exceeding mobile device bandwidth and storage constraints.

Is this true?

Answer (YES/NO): NO